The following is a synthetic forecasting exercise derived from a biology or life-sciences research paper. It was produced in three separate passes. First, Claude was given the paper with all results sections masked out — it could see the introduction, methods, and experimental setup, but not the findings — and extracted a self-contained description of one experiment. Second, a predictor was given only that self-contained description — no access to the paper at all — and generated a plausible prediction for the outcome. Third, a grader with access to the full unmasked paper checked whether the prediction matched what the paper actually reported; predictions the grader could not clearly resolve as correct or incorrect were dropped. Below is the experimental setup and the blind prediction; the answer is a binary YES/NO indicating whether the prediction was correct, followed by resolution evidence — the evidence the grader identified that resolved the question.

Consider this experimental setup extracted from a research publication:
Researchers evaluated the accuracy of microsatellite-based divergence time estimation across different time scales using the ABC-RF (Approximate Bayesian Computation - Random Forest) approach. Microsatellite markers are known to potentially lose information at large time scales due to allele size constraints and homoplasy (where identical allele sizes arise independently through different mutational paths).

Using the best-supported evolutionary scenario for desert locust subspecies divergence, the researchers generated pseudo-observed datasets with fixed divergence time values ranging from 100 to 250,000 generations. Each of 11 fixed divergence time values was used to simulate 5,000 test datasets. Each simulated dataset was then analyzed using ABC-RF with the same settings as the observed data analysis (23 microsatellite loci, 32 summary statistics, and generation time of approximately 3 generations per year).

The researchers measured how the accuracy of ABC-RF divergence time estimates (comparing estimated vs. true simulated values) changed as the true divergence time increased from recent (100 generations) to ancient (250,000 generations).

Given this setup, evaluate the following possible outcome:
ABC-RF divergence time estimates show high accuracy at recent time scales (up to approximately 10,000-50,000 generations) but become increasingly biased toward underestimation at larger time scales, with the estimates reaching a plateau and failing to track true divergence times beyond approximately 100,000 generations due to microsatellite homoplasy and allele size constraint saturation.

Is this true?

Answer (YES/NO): YES